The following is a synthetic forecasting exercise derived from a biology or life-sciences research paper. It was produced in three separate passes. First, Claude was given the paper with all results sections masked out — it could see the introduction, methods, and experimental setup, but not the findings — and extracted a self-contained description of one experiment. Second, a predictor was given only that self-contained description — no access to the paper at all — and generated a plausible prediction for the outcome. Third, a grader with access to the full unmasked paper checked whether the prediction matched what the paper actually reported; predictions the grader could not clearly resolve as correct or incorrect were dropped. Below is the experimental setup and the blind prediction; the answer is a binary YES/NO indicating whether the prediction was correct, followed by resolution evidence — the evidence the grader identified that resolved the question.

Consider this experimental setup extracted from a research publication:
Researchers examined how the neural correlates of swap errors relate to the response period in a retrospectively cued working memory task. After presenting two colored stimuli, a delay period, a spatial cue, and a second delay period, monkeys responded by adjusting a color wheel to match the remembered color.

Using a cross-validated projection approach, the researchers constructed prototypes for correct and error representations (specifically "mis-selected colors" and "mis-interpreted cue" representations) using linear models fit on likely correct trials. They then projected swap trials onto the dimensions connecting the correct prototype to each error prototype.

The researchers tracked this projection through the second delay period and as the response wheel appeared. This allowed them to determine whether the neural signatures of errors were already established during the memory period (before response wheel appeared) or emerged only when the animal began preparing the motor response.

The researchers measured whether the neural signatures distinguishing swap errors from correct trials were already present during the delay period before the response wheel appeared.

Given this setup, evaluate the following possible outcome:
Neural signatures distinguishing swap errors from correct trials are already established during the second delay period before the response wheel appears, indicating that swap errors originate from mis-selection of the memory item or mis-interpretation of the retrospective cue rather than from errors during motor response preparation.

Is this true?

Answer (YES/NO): YES